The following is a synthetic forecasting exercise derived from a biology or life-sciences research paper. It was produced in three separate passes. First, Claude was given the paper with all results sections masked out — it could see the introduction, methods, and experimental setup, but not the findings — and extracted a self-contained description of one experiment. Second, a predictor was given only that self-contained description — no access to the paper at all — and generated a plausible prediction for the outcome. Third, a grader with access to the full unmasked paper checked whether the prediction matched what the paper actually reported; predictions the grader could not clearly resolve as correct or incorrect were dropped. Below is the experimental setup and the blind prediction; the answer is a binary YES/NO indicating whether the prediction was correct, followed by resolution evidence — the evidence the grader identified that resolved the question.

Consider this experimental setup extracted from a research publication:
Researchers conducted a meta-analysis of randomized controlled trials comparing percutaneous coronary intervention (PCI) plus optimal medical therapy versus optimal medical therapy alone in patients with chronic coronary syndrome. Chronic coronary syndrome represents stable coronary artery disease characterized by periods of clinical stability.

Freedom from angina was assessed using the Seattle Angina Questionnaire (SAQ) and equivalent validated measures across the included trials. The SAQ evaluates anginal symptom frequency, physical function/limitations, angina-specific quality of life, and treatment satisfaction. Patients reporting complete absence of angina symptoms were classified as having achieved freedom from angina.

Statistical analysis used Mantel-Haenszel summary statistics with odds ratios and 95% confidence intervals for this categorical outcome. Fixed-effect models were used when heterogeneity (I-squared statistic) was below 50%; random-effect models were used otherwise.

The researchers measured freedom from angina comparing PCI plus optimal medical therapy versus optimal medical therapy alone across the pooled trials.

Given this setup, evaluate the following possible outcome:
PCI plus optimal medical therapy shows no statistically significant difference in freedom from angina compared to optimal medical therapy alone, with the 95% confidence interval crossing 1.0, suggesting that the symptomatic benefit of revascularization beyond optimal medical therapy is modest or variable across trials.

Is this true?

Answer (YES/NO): NO